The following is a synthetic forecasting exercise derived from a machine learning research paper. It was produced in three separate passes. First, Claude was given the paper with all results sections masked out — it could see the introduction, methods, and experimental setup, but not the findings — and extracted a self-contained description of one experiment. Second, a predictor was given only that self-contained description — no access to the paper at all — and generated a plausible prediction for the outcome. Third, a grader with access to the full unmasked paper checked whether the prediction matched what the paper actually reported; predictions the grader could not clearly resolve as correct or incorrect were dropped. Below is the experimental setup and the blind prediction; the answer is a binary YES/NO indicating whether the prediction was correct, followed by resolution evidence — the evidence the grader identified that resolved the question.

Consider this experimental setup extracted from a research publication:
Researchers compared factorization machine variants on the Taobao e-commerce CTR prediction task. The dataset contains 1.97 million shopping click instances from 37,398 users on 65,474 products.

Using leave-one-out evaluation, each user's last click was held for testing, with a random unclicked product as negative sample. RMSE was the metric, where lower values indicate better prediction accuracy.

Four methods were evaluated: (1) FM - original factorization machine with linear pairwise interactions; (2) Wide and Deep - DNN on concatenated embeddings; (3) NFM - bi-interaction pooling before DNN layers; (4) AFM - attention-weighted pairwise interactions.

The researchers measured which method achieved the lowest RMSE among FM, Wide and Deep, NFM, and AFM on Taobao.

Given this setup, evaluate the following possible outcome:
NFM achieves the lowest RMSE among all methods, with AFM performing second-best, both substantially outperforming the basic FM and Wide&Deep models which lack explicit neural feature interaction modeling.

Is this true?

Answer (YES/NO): NO